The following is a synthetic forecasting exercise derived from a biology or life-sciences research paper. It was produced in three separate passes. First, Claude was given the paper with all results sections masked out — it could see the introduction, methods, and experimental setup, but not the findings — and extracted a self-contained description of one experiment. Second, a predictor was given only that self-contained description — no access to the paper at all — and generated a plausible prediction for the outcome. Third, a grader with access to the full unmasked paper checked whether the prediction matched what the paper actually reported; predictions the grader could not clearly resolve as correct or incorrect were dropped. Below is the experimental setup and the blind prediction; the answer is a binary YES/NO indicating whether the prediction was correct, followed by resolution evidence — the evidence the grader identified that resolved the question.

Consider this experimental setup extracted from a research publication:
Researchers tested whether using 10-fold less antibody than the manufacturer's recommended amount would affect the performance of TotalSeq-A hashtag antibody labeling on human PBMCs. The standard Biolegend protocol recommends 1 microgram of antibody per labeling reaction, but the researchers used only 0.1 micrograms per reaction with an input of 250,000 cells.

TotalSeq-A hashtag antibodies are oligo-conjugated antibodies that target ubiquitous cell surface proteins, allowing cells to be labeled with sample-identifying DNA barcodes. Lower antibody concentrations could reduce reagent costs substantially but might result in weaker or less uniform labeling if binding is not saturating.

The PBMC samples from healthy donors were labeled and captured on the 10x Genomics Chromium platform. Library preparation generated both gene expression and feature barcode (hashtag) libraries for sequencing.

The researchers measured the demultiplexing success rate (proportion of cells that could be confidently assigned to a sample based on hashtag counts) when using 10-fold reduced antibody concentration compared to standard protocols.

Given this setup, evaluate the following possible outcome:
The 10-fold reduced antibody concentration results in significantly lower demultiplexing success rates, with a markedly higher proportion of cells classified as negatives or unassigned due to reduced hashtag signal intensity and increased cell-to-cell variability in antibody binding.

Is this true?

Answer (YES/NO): NO